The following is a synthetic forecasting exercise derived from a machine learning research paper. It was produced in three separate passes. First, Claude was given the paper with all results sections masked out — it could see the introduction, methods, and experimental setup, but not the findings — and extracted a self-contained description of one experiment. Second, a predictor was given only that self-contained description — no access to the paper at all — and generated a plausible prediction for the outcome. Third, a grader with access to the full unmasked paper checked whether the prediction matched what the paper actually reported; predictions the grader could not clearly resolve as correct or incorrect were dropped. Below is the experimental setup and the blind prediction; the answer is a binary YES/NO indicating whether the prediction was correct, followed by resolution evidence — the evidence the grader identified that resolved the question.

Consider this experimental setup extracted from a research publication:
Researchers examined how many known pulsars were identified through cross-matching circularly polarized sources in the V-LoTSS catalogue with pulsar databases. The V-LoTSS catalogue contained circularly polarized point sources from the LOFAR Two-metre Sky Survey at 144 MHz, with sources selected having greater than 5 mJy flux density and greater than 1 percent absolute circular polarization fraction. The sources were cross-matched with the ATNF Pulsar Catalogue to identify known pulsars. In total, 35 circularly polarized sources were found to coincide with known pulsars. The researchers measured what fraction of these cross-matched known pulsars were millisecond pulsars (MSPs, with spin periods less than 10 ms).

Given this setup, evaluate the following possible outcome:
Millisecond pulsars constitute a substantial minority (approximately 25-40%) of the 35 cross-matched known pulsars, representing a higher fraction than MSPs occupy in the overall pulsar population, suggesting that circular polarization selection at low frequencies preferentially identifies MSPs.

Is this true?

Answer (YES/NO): NO